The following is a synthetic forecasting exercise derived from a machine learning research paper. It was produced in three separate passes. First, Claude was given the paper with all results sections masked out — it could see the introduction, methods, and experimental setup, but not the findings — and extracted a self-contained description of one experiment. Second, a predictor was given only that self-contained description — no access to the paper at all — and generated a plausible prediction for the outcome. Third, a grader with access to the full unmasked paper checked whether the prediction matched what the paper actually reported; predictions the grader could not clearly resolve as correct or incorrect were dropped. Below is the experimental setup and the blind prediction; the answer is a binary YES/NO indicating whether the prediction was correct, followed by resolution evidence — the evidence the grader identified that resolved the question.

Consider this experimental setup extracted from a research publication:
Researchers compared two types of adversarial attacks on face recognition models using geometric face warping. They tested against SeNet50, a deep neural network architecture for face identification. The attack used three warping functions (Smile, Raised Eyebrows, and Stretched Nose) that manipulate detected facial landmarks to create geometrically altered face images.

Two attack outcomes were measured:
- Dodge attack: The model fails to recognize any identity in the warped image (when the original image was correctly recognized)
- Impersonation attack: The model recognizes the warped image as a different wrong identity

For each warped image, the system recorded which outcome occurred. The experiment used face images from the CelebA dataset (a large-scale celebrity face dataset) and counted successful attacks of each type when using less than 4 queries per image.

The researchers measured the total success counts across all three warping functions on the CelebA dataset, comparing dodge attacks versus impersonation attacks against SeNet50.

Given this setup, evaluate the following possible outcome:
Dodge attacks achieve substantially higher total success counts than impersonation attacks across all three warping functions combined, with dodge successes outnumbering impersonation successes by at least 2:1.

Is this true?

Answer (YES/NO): YES